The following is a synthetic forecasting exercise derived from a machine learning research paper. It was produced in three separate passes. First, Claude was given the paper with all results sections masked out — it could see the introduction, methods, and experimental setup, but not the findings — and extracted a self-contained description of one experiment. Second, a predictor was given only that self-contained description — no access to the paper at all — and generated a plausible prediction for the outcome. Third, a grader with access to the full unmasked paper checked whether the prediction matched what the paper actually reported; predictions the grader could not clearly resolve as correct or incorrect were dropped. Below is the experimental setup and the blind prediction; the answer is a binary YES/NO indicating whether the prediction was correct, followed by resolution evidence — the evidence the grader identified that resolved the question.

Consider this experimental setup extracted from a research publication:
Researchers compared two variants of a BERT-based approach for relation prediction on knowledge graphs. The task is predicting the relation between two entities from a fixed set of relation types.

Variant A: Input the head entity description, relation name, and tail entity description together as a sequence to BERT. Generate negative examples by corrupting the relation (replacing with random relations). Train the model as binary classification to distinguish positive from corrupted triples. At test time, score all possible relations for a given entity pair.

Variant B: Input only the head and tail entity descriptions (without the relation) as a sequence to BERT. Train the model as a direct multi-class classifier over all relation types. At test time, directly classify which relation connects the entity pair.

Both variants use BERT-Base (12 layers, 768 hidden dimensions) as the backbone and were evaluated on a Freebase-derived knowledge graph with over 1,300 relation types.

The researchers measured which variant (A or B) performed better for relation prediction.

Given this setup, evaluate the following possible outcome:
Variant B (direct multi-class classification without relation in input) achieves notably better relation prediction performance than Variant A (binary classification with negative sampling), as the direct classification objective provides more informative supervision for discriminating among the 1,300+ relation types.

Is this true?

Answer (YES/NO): YES